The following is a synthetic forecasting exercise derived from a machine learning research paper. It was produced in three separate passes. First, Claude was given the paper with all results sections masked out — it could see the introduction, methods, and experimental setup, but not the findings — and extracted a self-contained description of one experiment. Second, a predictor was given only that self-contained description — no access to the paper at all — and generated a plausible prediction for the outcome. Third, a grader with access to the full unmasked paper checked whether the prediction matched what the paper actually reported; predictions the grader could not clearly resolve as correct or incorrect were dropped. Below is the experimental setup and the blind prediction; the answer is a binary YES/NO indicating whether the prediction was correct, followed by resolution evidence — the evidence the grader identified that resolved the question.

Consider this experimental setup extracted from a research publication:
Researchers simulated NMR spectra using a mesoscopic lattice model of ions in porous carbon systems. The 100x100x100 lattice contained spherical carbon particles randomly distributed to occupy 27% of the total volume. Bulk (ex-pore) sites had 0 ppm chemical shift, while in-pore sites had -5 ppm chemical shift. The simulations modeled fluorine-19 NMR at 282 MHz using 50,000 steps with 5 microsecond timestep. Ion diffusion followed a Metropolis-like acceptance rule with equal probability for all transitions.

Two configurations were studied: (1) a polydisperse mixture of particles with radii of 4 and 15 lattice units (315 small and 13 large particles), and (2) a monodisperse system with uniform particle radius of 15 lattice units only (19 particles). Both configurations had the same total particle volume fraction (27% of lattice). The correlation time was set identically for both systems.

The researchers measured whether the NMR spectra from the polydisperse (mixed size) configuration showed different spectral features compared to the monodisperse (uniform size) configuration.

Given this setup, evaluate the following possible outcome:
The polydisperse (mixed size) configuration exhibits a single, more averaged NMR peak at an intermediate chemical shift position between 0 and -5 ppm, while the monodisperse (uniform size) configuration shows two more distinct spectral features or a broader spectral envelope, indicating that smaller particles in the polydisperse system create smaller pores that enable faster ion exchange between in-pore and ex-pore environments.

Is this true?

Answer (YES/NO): NO